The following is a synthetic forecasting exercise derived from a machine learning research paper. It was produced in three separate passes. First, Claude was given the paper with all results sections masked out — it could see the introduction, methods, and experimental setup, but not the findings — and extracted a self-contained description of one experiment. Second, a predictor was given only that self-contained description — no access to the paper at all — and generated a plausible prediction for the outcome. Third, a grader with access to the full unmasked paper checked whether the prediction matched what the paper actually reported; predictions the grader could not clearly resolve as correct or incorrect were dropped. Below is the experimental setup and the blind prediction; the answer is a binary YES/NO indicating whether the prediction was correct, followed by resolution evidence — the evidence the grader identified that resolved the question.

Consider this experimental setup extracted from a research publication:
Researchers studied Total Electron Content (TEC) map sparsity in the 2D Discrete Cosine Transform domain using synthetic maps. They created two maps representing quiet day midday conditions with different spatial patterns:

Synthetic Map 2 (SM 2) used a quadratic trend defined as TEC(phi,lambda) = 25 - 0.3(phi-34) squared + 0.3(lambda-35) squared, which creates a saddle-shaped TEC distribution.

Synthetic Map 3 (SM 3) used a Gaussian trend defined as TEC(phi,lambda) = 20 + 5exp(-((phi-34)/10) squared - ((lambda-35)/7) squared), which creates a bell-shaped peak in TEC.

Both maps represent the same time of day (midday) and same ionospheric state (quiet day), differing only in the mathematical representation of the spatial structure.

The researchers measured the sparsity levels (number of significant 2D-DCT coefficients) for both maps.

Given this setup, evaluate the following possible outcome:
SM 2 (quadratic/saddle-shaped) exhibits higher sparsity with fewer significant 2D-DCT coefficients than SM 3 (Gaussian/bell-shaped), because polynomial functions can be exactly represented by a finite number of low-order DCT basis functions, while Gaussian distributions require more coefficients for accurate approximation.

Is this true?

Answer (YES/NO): NO